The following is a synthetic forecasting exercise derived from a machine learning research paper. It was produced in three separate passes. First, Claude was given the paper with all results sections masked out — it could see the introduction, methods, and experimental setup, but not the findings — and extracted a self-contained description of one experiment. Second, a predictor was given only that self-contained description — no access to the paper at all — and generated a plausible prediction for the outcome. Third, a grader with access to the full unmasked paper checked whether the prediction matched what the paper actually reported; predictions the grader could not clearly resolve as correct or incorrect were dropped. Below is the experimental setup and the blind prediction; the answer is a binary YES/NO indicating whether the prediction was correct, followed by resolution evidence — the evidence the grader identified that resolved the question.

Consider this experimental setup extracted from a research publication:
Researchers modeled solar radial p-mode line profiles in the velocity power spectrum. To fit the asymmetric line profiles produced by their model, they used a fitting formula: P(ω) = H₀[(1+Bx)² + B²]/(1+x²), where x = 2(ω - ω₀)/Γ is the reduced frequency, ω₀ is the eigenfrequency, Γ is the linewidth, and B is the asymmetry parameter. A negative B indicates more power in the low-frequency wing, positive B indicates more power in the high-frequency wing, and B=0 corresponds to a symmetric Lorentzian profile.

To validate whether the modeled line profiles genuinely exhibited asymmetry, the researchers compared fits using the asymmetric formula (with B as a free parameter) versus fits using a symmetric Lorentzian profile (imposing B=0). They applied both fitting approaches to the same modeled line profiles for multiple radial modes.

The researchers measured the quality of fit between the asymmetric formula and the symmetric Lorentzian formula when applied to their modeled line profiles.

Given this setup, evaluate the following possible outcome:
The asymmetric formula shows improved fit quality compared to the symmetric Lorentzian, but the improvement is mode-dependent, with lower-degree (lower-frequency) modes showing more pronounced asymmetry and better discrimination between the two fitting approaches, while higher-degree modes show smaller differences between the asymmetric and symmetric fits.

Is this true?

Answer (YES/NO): NO